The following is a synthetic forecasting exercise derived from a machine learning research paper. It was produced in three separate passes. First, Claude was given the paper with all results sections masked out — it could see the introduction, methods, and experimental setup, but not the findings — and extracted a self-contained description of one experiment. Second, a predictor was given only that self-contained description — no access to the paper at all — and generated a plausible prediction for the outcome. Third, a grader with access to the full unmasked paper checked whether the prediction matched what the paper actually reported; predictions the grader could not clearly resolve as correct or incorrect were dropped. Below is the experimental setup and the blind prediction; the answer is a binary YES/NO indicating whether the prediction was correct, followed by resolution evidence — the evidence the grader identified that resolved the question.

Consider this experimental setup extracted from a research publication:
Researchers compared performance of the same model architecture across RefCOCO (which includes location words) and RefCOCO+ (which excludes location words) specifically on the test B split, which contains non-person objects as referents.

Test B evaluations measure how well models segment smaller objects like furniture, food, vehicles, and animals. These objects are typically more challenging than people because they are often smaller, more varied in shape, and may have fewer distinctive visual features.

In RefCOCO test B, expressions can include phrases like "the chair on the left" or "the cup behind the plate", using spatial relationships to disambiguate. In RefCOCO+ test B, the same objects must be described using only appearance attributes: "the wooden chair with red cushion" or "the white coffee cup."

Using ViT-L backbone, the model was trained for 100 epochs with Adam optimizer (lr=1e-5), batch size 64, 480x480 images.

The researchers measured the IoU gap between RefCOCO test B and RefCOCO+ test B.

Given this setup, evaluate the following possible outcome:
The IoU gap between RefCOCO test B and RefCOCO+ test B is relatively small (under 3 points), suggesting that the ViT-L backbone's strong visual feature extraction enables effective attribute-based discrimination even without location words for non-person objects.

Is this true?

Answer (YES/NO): NO